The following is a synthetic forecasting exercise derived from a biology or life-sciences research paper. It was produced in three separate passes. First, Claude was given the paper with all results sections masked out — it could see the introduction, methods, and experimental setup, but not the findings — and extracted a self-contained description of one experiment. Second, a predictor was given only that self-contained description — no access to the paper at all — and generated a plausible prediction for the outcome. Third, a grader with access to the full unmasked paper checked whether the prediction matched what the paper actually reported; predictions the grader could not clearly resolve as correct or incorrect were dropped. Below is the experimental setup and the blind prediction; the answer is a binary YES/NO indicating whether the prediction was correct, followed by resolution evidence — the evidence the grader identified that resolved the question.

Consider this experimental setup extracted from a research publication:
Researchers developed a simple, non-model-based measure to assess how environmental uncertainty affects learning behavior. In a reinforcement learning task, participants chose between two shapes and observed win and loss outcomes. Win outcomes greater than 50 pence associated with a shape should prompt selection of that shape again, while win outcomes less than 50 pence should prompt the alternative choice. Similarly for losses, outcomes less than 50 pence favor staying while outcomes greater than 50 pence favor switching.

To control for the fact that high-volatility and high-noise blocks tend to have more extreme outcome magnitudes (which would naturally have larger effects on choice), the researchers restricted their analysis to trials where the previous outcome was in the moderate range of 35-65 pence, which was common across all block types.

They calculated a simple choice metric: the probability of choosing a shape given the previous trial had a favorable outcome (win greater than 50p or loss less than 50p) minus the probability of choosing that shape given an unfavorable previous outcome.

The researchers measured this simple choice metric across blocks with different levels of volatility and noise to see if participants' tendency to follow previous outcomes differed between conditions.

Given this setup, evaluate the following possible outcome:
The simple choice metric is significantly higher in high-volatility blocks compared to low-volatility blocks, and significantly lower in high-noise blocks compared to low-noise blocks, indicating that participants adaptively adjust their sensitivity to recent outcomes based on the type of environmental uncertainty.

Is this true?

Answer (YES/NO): NO